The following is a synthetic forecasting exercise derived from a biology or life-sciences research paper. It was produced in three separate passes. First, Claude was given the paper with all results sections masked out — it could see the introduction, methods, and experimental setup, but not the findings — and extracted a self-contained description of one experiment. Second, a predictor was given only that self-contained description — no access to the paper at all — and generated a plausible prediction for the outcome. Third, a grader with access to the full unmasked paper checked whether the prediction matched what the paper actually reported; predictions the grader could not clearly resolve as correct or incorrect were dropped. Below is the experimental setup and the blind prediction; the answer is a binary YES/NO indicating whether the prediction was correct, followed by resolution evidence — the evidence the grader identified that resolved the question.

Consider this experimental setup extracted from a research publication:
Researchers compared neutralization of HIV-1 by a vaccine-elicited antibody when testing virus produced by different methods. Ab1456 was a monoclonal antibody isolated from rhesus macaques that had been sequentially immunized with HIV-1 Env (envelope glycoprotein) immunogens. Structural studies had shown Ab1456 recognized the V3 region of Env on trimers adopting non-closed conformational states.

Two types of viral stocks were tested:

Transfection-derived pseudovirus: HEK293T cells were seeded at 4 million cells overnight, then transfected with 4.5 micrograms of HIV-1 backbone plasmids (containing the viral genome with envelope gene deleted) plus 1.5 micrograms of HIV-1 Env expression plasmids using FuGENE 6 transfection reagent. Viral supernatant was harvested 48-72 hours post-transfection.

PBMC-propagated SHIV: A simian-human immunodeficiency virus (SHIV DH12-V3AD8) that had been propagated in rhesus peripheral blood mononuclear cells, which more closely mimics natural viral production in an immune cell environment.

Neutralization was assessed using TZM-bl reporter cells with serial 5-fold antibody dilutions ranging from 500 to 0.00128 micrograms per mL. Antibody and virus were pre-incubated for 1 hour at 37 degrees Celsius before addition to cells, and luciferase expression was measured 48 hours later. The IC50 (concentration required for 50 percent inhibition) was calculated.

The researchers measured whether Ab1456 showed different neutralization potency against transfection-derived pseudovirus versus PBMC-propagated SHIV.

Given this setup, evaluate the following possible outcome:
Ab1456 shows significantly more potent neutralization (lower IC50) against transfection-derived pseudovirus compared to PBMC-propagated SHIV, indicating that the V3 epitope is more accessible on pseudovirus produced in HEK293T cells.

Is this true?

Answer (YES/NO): NO